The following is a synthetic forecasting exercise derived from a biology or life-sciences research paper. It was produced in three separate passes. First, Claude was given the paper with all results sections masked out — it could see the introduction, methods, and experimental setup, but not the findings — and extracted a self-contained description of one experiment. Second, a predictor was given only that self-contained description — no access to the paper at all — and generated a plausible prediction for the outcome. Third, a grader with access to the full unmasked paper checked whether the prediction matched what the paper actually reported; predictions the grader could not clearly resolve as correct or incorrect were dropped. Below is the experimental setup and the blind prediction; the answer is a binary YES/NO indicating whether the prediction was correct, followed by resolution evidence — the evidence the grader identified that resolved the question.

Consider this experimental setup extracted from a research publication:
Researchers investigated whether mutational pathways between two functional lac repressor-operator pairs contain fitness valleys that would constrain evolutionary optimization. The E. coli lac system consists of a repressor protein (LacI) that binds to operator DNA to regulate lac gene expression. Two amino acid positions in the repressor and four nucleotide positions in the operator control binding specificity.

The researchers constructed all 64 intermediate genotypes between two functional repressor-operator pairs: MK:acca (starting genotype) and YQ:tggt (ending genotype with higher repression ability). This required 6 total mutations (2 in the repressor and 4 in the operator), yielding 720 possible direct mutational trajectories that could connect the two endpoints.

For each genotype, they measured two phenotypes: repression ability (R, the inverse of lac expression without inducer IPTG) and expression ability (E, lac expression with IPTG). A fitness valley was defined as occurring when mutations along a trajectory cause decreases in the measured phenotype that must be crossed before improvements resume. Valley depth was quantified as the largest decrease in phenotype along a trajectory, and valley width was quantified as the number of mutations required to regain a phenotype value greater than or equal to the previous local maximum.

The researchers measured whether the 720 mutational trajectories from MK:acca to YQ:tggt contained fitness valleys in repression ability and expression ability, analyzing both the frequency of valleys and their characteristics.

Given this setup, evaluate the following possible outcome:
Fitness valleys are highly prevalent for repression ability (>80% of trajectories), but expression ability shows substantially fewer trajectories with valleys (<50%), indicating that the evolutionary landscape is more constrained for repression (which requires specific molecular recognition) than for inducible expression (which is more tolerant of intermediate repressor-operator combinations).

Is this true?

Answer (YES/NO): NO